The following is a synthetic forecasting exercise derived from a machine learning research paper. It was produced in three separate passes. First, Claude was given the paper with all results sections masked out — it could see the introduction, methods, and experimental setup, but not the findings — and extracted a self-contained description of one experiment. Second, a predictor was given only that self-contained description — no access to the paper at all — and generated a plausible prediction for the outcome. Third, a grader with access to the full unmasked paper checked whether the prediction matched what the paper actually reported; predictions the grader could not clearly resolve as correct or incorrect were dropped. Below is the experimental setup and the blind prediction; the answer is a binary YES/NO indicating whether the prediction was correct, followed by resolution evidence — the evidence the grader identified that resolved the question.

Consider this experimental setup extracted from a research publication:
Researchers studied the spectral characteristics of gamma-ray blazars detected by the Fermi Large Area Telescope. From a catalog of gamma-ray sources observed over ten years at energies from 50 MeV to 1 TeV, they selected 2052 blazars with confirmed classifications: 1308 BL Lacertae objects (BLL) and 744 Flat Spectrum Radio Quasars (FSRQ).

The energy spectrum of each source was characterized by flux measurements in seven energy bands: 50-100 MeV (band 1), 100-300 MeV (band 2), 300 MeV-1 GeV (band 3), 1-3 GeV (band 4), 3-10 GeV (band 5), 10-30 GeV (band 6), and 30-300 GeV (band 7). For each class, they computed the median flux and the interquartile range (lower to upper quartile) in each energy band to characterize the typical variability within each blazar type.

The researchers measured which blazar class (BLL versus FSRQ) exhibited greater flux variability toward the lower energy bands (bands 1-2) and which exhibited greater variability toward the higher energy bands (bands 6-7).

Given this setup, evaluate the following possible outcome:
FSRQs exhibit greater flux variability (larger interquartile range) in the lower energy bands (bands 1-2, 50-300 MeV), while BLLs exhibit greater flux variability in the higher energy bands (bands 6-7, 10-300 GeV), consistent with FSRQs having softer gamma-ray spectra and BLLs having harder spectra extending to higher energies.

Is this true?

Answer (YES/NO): NO